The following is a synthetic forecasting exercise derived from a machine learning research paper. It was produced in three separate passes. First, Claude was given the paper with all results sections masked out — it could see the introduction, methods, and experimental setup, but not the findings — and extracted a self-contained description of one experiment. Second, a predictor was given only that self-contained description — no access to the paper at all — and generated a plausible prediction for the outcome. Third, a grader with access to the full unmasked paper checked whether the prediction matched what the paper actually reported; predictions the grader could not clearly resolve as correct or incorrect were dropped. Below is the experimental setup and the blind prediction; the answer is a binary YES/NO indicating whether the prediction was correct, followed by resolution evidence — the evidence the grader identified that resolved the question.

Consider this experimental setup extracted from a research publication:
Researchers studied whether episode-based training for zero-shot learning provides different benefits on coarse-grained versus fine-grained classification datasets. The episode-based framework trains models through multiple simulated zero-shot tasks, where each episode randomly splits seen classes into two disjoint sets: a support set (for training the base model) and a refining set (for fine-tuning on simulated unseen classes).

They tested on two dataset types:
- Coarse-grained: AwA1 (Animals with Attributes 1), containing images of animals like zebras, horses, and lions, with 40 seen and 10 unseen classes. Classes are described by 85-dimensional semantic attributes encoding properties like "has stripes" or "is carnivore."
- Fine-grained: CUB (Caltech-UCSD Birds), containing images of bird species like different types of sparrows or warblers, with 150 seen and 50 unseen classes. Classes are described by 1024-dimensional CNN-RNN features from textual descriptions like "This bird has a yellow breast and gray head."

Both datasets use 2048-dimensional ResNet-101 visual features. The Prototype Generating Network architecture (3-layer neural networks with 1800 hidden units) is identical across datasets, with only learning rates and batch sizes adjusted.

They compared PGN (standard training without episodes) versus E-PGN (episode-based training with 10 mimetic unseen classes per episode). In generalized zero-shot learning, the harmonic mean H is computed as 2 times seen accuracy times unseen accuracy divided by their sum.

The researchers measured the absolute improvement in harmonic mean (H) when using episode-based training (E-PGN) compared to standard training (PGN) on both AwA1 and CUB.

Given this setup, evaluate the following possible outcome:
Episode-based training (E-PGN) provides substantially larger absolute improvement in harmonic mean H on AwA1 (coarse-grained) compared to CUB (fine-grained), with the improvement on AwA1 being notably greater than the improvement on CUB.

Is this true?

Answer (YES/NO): YES